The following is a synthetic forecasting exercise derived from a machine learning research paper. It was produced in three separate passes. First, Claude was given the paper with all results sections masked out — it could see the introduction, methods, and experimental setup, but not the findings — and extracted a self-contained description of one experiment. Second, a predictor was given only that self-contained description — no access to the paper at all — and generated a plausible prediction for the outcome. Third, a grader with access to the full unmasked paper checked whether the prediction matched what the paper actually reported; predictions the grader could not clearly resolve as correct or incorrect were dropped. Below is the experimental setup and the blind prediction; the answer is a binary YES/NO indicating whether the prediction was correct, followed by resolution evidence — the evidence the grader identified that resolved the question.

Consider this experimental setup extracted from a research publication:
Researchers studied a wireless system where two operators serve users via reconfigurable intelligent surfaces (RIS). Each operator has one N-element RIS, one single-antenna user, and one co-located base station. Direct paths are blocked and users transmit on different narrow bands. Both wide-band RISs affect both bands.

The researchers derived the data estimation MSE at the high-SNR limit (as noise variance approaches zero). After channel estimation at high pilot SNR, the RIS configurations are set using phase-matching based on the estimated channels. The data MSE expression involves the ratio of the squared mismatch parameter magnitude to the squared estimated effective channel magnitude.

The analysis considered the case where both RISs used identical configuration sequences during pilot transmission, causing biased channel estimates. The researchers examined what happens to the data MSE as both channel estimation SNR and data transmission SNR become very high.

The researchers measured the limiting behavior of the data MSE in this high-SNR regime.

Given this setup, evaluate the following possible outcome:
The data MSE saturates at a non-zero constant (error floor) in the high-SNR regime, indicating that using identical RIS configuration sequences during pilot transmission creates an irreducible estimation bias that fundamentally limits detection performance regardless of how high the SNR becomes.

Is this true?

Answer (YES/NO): YES